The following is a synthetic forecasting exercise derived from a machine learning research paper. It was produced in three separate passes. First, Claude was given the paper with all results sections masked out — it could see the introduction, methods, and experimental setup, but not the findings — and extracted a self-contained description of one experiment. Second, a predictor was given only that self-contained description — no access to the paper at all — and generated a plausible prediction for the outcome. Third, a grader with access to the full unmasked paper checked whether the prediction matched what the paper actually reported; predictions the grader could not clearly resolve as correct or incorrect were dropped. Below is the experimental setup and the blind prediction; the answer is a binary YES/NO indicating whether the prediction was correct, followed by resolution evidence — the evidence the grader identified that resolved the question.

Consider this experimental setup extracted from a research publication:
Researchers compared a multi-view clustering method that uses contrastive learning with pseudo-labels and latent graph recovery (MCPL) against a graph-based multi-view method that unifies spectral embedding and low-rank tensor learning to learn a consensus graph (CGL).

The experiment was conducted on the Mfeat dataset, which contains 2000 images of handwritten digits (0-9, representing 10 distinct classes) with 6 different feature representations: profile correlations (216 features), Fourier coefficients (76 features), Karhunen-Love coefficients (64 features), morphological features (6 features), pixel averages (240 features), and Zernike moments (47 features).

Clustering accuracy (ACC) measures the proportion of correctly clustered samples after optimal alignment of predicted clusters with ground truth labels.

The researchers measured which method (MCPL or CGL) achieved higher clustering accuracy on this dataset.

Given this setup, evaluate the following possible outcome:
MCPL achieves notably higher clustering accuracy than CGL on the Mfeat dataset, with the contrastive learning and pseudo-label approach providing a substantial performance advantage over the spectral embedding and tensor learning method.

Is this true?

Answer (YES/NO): NO